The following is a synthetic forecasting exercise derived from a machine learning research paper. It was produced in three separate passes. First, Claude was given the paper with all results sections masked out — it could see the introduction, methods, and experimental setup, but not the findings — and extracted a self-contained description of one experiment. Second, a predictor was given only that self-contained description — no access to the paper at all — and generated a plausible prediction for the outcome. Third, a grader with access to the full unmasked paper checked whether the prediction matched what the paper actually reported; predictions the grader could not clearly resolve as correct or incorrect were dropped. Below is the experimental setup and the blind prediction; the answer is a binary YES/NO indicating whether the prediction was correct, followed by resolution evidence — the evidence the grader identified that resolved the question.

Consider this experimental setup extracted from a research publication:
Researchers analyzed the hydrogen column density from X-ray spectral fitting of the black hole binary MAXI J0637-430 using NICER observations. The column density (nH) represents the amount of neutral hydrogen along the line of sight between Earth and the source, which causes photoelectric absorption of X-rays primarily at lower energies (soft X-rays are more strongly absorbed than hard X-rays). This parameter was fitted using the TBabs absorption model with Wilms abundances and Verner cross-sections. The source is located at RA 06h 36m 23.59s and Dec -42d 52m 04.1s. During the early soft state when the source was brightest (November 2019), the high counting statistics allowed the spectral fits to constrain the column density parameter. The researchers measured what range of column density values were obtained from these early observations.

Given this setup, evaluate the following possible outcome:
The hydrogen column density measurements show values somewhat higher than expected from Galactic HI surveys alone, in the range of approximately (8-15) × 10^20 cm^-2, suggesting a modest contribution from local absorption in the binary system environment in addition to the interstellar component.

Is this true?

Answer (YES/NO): NO